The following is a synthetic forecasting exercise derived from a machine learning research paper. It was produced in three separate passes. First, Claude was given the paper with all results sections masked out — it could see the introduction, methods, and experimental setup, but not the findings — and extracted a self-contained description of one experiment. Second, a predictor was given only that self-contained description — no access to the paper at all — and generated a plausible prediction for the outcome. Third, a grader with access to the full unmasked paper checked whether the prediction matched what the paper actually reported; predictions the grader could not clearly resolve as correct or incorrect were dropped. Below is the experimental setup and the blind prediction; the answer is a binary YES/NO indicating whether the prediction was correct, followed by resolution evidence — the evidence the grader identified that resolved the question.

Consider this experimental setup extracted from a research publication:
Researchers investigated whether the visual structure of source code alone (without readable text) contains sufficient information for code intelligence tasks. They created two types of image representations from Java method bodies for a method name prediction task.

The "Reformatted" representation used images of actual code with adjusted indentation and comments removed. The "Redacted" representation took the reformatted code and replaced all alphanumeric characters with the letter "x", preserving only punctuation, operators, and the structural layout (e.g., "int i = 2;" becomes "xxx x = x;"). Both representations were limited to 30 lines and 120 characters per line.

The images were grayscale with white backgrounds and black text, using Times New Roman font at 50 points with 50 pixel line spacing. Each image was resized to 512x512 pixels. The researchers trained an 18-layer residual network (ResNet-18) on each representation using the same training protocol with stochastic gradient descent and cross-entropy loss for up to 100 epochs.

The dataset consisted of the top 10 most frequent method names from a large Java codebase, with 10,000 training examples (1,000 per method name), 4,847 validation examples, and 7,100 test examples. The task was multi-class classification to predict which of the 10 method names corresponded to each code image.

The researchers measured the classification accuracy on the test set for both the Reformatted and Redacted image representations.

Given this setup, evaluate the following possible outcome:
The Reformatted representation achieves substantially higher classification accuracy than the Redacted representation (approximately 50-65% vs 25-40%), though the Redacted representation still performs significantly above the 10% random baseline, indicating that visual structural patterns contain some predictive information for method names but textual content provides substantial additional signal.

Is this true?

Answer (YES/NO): NO